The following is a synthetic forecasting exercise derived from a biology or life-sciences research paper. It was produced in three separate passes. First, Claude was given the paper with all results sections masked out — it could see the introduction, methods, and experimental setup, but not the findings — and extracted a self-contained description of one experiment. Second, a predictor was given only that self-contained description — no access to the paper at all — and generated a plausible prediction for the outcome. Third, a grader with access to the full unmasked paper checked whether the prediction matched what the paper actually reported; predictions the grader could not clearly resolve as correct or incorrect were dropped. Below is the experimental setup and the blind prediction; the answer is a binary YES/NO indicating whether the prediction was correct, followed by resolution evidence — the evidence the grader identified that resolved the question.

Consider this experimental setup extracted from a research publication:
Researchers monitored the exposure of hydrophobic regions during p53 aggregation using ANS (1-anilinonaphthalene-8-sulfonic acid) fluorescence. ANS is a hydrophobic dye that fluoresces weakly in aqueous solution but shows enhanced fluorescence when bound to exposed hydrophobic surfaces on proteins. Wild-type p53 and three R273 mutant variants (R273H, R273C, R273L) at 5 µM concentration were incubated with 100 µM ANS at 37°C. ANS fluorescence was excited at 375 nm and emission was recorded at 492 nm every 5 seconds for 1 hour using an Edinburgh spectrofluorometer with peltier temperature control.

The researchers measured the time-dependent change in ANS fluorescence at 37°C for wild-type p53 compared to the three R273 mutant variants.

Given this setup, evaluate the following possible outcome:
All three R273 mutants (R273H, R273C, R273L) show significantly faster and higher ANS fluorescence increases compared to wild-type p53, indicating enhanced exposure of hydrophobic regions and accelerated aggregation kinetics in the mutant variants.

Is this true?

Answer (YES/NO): NO